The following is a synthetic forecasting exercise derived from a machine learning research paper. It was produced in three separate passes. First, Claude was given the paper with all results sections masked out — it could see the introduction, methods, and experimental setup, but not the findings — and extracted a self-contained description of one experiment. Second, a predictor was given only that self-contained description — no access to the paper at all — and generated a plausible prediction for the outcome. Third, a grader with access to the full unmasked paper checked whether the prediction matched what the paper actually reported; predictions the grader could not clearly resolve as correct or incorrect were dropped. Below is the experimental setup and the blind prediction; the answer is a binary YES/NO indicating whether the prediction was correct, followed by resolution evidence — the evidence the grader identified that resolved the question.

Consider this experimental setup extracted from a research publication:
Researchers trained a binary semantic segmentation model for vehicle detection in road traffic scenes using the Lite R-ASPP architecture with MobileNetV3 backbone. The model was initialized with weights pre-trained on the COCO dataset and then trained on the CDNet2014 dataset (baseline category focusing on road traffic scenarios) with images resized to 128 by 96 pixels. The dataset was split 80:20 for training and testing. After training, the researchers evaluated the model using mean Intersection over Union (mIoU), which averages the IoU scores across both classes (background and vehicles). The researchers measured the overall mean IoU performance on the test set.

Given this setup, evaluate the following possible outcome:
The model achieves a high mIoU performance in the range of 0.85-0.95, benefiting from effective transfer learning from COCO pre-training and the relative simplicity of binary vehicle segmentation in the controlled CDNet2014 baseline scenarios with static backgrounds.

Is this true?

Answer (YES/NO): NO